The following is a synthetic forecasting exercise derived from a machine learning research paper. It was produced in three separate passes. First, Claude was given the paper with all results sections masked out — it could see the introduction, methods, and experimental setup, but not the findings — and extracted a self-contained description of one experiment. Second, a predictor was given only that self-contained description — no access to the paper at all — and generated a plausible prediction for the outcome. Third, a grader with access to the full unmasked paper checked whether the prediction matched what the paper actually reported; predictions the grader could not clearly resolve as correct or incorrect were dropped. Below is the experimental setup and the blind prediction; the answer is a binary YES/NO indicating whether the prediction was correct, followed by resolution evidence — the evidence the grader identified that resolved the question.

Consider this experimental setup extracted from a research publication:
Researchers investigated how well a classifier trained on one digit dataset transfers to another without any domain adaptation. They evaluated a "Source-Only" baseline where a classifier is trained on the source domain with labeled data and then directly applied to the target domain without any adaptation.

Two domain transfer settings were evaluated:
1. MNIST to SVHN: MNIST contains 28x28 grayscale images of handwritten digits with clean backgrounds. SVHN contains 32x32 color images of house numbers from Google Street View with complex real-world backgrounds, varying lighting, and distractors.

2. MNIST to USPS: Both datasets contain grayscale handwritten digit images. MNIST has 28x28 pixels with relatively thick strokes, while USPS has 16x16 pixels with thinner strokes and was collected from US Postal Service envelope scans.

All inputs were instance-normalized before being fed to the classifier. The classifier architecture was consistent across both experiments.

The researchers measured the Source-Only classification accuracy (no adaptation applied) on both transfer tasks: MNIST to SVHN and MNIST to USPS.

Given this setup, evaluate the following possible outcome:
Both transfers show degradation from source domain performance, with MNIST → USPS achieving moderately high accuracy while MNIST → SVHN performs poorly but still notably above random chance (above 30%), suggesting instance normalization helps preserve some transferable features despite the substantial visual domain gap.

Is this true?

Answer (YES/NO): YES